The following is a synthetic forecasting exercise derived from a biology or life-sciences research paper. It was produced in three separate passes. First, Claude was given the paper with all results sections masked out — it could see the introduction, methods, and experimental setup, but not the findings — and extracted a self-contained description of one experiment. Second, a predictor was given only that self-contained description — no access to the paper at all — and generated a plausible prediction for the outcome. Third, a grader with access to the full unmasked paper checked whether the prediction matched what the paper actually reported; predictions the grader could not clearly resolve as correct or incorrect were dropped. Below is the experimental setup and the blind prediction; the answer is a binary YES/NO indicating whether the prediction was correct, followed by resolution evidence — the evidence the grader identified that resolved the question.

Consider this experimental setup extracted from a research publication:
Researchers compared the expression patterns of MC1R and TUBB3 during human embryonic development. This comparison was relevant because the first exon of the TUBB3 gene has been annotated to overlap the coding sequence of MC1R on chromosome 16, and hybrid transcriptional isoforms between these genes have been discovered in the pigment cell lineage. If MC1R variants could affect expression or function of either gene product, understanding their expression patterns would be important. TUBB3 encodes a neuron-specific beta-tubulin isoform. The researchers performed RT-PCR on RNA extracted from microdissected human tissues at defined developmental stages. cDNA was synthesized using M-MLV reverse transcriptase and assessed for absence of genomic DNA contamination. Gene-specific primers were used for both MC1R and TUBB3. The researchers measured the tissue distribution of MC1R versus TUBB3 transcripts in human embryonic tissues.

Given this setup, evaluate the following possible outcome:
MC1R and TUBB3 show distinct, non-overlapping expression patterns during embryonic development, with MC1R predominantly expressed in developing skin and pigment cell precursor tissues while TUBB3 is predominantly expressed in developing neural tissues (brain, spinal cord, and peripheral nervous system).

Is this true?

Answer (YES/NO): NO